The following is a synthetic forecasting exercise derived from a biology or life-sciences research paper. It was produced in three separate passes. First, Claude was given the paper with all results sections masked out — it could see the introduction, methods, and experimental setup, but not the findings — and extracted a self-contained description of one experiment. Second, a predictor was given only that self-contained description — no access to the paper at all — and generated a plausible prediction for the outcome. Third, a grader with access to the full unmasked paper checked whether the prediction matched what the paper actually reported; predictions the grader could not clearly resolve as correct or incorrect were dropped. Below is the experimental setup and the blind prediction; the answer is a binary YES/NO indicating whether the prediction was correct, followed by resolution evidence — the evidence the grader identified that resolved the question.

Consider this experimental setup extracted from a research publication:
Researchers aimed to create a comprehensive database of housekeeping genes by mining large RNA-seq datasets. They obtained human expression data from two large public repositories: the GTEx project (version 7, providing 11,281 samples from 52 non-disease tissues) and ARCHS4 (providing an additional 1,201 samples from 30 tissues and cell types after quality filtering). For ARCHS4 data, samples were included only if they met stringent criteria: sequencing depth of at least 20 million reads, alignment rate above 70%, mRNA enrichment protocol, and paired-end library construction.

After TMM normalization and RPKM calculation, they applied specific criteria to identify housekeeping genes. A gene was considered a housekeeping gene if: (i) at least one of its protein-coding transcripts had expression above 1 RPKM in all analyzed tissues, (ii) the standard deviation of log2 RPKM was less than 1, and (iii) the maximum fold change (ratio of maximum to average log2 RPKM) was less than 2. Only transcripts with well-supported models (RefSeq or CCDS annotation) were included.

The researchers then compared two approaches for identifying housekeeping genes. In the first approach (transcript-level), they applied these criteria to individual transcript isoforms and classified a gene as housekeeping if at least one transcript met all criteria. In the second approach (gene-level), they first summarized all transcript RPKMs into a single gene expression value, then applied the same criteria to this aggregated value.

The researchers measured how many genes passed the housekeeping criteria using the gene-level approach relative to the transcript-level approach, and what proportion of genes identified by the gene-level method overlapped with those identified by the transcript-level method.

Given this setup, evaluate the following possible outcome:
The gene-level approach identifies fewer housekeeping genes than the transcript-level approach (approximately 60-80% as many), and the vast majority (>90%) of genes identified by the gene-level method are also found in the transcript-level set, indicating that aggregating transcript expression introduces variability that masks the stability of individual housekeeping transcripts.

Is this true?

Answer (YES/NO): NO